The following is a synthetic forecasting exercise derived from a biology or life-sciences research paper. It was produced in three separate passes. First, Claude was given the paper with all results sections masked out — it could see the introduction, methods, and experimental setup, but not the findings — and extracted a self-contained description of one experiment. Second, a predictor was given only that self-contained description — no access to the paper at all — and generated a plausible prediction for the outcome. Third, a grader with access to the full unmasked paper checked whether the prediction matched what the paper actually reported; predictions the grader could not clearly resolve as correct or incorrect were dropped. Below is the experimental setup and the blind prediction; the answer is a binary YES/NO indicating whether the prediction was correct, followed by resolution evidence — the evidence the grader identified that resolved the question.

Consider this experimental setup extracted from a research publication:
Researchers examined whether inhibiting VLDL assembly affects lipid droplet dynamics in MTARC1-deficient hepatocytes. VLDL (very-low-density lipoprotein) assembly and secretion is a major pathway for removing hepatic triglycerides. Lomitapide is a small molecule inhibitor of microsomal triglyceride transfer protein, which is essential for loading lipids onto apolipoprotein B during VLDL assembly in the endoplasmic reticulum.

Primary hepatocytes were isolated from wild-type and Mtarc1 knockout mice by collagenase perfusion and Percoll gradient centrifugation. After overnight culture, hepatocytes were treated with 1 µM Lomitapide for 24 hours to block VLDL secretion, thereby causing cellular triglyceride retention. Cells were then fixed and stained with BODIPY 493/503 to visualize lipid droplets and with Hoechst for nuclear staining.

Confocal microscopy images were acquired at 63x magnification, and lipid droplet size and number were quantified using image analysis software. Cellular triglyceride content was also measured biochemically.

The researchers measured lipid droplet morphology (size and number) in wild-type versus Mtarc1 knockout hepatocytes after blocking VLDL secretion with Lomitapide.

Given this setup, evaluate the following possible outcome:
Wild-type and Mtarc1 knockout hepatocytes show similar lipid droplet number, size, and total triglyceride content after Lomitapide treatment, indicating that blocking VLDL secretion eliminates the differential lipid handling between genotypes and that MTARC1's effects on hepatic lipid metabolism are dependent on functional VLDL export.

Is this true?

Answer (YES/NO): NO